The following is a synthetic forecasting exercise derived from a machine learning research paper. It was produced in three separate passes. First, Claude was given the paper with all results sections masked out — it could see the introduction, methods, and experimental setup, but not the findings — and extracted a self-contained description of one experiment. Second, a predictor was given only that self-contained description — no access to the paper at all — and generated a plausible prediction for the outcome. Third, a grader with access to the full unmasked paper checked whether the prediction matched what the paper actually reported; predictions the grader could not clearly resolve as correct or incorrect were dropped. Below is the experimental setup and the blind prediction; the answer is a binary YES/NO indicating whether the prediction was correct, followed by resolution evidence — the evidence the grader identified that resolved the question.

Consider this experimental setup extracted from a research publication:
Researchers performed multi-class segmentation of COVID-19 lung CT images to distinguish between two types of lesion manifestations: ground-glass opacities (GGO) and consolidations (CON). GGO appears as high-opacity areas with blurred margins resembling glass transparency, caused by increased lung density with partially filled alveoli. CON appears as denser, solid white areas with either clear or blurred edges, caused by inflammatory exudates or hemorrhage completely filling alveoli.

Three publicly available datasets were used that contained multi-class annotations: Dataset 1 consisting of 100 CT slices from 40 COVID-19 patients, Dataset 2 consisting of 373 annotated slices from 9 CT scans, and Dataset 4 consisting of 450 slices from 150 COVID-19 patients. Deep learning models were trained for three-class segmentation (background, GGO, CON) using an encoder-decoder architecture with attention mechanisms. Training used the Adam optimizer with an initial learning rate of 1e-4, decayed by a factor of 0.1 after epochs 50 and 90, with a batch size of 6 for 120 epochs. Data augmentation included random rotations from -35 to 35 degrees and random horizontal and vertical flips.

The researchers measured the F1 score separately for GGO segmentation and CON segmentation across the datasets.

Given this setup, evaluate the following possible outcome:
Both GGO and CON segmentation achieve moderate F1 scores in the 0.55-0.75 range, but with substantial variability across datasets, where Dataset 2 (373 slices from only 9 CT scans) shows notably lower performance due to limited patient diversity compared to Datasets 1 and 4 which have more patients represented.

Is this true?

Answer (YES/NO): NO